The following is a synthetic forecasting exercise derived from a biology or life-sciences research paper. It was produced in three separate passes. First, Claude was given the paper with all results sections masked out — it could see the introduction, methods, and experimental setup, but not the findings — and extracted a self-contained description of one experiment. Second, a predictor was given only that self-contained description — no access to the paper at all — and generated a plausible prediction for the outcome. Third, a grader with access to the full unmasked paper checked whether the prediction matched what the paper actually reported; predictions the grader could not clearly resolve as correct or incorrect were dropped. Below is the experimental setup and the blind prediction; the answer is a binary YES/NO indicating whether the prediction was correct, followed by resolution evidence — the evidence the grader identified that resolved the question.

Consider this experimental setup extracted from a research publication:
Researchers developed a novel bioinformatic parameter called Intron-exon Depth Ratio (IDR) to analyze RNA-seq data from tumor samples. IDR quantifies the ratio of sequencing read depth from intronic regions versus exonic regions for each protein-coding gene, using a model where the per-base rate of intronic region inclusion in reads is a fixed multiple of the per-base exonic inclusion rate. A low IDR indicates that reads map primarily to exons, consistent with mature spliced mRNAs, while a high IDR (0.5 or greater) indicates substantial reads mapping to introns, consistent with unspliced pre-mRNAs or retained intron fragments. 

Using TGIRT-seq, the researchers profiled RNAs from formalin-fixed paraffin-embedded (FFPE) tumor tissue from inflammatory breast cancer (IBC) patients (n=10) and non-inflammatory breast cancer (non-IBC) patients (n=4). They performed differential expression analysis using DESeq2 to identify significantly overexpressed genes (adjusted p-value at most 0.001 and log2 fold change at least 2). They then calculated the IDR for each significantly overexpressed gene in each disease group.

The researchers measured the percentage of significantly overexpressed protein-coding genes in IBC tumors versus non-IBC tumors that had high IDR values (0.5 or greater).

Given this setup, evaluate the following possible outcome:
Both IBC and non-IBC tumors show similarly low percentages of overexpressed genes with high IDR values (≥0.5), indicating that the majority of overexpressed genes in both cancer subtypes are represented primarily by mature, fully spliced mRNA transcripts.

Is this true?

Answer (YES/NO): NO